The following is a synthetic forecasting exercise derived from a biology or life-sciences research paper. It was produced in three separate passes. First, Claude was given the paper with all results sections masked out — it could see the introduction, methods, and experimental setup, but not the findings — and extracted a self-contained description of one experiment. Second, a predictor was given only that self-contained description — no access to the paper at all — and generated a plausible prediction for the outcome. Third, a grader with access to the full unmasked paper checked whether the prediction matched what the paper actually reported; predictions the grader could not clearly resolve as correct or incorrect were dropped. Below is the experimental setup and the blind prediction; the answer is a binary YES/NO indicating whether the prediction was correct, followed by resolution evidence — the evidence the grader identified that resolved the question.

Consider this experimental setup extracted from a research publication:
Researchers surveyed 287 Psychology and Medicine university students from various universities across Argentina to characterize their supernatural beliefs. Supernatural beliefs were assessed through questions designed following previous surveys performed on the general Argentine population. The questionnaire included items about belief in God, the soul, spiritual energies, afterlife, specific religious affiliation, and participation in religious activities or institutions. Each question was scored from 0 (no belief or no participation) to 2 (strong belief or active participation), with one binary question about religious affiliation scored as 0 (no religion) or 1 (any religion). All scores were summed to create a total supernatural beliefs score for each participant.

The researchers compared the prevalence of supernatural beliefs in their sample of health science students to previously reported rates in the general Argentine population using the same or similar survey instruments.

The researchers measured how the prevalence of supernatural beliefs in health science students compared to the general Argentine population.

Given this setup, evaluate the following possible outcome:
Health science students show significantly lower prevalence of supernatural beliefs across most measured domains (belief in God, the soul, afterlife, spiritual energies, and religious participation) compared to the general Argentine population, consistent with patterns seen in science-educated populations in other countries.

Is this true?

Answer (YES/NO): YES